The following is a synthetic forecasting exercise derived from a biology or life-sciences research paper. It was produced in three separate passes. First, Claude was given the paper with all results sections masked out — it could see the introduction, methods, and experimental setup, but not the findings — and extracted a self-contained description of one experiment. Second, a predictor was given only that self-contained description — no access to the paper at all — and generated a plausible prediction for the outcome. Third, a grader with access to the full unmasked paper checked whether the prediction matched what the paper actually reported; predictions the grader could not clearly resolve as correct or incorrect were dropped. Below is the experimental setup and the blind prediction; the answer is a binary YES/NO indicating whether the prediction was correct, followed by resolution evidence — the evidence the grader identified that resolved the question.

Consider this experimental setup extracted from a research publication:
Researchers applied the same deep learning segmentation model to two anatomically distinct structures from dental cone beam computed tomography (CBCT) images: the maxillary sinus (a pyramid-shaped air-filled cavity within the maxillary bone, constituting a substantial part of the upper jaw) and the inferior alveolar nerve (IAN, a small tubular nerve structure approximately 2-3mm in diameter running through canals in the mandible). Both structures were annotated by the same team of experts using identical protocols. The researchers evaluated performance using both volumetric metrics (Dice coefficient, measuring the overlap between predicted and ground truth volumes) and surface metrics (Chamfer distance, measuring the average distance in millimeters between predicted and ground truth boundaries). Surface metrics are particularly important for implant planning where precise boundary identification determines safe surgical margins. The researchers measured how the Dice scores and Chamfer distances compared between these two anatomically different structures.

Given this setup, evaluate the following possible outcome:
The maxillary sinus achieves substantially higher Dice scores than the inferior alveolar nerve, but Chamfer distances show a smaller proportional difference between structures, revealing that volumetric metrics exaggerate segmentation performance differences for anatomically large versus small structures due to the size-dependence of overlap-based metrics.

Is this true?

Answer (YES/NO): NO